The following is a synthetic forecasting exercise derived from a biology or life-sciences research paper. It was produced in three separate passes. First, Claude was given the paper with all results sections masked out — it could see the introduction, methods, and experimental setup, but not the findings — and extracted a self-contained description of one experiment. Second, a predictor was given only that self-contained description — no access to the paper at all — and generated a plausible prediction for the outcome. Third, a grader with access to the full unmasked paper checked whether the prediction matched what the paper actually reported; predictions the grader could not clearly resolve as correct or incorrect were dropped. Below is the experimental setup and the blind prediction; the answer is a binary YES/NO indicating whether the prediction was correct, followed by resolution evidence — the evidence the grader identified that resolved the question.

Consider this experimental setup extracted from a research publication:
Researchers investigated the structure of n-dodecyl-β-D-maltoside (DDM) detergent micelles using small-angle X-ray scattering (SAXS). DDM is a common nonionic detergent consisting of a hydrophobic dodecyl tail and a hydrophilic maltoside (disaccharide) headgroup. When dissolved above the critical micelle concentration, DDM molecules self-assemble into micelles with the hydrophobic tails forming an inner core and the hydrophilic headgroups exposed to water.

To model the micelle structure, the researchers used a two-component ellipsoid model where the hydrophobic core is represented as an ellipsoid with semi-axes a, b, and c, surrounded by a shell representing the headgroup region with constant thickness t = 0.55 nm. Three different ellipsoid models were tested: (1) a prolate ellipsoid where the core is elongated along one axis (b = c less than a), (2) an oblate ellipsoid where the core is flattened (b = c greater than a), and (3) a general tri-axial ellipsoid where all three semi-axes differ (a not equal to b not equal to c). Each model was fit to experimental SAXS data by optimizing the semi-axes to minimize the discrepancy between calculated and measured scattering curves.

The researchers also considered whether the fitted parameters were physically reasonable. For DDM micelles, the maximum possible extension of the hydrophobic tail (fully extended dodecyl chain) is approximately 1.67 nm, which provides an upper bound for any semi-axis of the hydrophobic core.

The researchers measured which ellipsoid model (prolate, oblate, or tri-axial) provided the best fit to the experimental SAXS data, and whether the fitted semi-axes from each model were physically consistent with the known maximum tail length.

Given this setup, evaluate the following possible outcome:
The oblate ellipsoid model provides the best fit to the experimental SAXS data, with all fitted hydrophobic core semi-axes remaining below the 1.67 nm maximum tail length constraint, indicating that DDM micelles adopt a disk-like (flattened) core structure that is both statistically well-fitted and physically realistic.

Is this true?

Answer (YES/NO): NO